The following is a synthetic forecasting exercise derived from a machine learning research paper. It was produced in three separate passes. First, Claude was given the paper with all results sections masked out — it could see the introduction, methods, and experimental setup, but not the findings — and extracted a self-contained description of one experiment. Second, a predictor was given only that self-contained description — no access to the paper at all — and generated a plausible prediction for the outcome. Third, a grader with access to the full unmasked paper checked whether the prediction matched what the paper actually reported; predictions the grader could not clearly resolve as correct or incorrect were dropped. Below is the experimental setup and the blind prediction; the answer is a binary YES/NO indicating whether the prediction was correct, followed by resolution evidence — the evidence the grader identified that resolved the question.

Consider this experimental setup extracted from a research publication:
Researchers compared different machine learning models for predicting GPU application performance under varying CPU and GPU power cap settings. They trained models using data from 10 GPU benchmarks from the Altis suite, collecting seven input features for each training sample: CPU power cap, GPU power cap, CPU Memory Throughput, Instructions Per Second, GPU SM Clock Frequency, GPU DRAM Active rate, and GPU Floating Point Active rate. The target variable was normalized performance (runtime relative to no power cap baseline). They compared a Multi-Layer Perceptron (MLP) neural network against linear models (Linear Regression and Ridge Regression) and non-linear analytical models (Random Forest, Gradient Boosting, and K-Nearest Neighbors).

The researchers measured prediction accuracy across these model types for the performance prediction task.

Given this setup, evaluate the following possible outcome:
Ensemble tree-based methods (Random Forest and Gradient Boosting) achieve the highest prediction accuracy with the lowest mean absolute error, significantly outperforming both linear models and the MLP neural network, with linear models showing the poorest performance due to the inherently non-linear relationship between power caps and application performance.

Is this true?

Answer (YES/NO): NO